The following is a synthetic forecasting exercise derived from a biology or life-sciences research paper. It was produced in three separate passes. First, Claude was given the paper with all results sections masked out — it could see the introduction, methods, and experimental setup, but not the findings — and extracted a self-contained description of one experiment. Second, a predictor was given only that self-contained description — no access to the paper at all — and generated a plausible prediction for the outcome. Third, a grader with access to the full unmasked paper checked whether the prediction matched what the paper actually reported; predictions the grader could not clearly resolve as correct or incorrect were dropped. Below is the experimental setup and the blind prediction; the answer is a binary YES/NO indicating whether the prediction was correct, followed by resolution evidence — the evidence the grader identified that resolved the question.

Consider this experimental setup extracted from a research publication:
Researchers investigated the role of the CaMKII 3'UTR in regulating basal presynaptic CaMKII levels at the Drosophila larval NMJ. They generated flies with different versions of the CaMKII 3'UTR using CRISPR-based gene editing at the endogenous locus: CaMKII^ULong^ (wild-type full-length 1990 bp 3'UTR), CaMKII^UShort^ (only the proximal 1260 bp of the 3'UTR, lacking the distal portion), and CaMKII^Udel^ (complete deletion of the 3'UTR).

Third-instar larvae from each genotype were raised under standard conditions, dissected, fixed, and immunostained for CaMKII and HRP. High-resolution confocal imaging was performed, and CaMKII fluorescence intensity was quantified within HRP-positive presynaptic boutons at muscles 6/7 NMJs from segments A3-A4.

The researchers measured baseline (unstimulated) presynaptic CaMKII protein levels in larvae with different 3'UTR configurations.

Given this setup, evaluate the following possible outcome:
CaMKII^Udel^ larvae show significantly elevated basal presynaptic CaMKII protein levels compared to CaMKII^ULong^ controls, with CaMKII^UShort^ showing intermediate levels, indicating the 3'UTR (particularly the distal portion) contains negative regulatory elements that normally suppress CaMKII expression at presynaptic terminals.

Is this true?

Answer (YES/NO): NO